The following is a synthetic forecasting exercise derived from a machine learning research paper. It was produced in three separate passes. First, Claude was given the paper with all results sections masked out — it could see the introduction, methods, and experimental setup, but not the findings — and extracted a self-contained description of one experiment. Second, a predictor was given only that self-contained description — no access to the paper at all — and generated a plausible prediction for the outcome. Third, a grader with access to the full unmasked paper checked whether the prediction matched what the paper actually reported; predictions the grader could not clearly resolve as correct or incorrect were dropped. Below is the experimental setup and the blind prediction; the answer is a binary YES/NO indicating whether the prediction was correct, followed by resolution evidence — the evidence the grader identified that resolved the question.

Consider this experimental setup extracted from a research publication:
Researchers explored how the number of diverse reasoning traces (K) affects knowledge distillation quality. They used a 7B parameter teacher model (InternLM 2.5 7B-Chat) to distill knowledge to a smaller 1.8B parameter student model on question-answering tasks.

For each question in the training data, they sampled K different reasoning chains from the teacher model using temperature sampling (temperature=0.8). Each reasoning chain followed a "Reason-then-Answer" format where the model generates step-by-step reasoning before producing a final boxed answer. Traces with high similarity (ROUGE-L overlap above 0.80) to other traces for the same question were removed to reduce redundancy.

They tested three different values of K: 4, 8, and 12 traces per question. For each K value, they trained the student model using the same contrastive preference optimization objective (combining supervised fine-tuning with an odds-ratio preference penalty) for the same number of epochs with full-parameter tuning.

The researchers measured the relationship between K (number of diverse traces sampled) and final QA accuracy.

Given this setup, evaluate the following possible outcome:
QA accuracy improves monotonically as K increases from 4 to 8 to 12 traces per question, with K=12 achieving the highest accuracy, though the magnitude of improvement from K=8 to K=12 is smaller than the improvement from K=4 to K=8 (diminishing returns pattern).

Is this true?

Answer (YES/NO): NO